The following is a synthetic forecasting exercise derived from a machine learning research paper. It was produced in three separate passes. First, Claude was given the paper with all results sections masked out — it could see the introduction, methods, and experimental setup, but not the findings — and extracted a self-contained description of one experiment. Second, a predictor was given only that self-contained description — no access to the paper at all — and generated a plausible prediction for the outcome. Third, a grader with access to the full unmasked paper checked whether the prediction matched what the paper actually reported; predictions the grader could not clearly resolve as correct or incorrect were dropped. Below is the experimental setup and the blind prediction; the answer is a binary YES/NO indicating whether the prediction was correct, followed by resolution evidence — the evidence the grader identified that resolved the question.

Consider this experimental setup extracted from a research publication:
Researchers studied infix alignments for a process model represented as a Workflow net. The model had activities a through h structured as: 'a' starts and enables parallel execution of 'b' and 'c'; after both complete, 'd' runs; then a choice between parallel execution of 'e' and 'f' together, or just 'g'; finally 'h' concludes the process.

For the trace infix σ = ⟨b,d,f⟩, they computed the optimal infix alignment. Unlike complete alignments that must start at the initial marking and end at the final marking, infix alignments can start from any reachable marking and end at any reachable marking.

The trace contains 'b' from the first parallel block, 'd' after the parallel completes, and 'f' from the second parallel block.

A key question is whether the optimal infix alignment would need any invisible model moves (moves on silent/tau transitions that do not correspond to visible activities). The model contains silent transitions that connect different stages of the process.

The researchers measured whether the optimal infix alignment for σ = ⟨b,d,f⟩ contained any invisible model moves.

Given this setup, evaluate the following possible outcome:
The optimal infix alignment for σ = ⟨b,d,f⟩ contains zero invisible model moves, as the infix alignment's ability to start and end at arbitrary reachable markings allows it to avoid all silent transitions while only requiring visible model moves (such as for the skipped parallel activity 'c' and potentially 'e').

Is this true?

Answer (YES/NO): NO